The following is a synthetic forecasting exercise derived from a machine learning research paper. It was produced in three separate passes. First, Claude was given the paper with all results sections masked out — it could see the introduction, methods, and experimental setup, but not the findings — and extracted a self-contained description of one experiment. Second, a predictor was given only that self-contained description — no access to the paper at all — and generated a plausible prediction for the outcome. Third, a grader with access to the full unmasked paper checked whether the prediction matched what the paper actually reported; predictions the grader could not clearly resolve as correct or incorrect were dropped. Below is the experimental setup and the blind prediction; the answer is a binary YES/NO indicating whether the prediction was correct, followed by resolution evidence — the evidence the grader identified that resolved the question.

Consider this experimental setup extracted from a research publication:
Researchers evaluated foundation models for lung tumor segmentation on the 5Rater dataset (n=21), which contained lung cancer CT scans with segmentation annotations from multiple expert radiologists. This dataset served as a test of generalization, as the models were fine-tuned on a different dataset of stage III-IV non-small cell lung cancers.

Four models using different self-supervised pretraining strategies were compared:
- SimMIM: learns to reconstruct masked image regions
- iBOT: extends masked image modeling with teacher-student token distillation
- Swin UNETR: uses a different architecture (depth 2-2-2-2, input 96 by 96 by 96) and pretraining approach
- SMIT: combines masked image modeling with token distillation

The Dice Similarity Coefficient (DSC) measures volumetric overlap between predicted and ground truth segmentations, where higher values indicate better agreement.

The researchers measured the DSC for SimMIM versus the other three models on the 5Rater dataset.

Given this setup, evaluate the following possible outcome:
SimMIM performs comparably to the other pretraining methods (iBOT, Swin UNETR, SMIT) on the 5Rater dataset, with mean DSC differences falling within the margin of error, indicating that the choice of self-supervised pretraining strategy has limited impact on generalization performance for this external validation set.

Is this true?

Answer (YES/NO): NO